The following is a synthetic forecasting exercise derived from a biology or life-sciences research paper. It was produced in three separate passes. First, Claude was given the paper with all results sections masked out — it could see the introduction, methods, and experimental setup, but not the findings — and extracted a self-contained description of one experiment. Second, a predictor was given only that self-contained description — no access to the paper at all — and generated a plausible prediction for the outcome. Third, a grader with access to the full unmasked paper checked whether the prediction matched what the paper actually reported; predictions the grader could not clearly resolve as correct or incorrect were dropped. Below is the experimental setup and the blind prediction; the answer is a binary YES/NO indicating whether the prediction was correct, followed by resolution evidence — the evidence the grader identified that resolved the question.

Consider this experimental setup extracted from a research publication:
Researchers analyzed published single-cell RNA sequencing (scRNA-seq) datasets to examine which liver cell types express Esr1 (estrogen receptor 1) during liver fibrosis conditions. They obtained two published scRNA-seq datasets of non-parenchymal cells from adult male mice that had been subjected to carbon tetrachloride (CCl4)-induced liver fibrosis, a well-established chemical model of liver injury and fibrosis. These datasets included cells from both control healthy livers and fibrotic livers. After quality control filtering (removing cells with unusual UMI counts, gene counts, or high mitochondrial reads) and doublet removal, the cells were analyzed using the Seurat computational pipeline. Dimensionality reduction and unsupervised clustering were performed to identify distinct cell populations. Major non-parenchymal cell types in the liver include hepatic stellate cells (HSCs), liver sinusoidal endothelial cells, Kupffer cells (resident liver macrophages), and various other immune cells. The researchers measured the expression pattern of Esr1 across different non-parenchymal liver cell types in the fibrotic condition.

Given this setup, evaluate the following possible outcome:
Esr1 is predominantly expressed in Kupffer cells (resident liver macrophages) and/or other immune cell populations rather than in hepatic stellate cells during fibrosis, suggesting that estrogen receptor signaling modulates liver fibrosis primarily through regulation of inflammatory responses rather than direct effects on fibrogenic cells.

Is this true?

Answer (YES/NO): NO